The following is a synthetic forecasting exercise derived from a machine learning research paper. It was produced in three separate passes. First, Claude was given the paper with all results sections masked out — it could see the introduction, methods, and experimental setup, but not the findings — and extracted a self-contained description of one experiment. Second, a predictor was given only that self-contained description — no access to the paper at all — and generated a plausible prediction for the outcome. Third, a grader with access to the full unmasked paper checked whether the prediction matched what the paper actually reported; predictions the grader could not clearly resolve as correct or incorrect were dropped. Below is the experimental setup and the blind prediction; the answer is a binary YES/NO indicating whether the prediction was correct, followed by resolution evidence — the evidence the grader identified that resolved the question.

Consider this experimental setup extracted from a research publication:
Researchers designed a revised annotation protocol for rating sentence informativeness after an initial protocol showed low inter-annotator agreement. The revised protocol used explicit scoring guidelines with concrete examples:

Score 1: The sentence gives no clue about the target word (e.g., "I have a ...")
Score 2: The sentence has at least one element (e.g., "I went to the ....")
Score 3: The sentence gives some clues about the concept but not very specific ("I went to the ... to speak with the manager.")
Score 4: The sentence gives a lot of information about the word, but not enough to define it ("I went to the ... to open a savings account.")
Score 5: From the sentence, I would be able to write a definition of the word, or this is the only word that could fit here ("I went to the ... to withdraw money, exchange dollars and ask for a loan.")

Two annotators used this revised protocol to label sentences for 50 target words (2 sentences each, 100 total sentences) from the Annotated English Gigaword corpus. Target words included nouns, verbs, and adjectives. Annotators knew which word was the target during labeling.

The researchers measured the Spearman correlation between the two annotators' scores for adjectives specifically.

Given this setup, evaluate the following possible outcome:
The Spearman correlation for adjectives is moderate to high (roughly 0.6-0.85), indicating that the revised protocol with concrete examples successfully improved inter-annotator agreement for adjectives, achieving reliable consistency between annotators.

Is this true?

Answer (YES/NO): NO